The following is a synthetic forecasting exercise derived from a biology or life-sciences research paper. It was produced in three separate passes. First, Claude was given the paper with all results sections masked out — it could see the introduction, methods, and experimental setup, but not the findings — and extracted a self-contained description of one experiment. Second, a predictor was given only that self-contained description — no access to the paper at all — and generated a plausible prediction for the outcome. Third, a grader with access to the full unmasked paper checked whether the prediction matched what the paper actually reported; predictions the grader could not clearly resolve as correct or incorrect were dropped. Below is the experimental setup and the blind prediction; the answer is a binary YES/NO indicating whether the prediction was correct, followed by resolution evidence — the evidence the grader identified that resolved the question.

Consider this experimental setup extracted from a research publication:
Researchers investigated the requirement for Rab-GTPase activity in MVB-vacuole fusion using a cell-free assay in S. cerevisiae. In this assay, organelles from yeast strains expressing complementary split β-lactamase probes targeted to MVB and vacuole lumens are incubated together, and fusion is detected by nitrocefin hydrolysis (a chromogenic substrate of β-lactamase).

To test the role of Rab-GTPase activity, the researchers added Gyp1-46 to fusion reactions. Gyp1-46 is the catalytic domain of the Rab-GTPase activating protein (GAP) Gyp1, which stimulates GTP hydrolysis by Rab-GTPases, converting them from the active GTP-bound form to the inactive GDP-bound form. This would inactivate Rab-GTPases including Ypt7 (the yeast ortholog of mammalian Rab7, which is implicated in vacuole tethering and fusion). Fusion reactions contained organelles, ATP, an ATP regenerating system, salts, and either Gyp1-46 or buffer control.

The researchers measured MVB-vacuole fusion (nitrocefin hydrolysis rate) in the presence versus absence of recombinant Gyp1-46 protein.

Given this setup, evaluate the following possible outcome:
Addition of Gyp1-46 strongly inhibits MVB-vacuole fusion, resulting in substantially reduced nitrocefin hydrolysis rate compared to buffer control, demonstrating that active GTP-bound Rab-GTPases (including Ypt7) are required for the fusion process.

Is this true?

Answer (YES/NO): YES